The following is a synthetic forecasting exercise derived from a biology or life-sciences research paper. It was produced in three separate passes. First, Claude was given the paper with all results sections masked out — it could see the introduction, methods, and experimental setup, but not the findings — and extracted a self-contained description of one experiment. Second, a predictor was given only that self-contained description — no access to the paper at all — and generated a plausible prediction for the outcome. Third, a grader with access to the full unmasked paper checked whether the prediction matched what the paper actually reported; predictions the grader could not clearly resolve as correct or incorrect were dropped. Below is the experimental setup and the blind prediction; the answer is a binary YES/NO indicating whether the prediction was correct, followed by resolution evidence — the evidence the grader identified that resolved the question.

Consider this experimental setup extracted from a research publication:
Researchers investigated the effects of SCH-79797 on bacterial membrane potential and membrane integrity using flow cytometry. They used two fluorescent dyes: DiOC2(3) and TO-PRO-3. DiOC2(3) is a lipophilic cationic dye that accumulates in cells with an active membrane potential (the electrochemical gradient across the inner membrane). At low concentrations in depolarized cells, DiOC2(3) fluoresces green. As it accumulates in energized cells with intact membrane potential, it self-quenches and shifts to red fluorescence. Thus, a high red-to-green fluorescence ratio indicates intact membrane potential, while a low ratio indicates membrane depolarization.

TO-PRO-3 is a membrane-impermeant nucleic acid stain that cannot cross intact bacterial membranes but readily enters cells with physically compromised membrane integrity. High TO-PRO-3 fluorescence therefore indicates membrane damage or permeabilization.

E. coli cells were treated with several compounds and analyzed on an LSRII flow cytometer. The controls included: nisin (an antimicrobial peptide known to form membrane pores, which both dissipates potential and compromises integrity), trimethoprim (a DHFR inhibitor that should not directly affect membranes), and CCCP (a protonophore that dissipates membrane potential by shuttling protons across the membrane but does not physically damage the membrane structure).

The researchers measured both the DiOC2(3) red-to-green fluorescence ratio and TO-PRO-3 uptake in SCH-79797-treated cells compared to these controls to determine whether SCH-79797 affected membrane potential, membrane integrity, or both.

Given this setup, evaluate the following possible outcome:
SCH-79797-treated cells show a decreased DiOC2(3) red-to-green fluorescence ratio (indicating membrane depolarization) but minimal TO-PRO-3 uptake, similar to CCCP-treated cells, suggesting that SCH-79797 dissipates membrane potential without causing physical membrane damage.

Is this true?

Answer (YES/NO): NO